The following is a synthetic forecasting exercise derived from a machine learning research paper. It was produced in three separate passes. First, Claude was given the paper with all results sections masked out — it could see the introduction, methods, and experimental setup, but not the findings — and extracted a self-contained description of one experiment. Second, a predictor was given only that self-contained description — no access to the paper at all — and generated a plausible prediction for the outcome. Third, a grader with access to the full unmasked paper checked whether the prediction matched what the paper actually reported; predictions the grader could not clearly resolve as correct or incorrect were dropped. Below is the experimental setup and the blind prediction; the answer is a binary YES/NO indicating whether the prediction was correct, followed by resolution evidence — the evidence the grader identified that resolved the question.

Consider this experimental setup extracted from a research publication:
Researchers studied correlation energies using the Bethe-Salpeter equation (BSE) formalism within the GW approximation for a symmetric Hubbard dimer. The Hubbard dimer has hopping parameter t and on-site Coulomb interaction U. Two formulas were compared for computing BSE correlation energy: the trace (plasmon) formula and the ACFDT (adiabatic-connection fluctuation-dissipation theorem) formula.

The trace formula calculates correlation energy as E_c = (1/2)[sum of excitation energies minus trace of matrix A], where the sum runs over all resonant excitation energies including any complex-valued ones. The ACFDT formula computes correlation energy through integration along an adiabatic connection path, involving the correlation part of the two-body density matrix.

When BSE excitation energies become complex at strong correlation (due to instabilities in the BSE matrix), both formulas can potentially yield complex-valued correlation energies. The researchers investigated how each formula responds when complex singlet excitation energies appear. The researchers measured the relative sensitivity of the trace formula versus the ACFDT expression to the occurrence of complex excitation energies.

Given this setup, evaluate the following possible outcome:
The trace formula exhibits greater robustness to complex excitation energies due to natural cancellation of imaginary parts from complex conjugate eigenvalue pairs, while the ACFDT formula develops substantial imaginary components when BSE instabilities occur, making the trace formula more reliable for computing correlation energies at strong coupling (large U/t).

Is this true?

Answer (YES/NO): NO